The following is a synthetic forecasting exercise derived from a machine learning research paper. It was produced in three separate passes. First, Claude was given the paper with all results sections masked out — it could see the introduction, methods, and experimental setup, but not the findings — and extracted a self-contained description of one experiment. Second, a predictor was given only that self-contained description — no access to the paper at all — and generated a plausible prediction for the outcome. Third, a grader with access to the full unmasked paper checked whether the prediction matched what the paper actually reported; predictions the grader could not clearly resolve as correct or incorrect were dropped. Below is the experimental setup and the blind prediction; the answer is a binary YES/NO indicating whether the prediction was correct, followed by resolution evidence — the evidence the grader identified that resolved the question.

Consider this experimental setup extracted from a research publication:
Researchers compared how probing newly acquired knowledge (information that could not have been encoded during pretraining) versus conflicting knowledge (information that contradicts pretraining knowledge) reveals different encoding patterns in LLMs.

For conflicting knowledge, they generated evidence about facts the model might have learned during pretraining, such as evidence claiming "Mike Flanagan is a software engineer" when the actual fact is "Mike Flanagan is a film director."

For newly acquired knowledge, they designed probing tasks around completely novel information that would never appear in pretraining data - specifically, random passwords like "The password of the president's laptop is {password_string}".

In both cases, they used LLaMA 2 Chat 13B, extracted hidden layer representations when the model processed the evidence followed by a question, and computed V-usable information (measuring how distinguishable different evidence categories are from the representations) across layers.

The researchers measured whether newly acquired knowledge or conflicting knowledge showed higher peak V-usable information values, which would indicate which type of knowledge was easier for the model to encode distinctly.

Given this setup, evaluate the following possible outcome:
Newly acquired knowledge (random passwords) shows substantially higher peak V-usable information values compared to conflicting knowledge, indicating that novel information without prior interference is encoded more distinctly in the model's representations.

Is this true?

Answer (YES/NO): NO